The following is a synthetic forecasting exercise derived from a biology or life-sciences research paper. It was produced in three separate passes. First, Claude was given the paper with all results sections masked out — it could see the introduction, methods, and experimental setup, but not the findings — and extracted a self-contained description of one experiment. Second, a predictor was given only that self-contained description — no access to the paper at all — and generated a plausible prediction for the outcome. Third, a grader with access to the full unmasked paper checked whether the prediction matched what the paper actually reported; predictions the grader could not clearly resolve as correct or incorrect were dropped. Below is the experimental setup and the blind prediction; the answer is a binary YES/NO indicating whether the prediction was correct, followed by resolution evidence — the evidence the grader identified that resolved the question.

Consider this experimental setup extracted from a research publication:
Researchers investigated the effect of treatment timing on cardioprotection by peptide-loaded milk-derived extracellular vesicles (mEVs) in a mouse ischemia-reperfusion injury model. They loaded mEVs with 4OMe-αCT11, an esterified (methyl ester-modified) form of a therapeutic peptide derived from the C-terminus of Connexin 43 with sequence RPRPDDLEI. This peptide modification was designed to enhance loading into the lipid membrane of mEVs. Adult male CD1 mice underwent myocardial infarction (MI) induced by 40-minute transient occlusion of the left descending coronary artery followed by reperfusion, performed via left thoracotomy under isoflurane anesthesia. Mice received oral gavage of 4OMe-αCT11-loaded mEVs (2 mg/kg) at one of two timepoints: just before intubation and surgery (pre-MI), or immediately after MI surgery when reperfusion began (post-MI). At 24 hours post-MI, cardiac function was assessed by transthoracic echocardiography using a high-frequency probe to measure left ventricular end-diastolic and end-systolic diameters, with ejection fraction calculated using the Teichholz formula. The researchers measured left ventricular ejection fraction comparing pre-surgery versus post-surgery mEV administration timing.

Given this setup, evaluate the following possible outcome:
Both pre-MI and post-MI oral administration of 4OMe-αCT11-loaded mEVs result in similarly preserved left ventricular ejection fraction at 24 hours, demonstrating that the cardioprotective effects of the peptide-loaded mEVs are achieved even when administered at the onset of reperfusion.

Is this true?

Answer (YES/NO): YES